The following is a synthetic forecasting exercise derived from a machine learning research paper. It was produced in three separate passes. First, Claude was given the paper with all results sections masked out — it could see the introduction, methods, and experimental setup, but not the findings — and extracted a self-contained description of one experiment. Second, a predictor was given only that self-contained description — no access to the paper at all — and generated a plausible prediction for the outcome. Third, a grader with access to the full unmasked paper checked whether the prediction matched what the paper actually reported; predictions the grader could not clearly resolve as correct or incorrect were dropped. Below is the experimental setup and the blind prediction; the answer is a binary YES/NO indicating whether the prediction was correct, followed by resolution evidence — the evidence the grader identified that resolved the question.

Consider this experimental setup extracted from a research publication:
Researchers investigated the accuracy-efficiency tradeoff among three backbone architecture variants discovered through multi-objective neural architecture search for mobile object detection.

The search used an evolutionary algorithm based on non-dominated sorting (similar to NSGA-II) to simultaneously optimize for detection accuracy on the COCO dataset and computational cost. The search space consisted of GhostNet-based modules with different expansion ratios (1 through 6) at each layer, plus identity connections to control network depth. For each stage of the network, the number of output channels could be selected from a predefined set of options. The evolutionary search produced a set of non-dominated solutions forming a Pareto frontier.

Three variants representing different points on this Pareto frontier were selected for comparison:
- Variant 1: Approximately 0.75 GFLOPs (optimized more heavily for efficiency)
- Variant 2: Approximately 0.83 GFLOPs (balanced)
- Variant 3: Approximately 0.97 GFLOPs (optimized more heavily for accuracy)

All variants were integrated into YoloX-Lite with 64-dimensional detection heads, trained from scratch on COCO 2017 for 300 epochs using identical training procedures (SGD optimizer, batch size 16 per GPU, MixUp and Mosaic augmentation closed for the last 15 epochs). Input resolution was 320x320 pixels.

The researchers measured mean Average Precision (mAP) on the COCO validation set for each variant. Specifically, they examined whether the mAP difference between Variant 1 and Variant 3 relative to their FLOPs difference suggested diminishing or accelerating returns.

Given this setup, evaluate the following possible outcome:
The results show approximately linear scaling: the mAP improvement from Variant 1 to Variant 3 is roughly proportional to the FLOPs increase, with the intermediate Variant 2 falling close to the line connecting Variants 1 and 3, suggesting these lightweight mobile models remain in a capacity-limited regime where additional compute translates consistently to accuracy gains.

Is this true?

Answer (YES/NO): NO